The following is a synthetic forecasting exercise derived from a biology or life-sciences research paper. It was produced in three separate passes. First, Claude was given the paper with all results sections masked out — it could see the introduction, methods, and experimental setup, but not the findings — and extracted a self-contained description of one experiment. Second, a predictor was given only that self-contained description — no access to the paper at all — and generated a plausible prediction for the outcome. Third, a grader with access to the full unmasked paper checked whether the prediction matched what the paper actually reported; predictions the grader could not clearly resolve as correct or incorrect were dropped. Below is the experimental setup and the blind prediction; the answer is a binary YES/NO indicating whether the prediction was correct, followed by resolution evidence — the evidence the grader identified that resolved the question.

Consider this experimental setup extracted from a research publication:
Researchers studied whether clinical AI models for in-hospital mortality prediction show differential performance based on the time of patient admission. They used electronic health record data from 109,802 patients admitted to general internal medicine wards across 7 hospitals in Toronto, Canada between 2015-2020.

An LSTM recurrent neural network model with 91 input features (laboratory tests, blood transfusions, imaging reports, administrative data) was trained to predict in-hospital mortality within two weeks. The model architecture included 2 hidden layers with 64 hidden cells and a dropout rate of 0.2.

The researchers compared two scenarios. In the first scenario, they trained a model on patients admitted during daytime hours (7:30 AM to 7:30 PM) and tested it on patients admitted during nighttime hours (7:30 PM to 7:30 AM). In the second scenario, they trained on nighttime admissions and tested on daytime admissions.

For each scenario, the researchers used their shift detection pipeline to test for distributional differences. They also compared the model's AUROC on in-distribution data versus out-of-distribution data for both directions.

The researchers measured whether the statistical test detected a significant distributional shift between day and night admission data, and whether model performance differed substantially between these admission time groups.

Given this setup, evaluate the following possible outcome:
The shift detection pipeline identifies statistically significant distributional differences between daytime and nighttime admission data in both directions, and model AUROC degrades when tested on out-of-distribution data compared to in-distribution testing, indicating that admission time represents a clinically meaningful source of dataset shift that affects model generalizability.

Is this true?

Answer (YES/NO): NO